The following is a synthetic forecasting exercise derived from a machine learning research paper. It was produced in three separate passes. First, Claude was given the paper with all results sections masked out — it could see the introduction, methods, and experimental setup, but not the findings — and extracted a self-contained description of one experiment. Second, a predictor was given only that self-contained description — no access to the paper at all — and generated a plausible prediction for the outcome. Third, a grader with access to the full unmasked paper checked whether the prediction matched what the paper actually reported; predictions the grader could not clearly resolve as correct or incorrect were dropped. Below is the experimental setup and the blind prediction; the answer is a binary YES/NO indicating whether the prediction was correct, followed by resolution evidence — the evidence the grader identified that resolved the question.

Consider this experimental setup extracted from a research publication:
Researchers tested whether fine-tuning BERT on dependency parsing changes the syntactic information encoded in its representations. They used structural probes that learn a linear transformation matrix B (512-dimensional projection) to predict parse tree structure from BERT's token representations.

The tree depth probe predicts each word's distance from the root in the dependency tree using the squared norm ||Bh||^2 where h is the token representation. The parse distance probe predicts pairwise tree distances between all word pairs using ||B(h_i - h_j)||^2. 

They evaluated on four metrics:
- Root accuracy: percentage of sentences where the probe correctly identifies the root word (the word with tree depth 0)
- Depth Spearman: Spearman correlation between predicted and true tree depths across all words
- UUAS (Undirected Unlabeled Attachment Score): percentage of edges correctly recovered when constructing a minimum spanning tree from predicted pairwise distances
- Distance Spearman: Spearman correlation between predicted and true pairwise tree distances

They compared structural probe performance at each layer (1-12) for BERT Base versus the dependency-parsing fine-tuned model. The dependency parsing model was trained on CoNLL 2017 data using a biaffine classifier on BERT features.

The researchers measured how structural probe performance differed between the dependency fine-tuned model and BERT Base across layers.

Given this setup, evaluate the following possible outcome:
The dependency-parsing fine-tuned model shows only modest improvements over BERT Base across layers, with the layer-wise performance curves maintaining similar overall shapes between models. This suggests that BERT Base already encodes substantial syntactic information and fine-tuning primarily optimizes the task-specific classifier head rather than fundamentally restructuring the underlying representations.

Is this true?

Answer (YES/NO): NO